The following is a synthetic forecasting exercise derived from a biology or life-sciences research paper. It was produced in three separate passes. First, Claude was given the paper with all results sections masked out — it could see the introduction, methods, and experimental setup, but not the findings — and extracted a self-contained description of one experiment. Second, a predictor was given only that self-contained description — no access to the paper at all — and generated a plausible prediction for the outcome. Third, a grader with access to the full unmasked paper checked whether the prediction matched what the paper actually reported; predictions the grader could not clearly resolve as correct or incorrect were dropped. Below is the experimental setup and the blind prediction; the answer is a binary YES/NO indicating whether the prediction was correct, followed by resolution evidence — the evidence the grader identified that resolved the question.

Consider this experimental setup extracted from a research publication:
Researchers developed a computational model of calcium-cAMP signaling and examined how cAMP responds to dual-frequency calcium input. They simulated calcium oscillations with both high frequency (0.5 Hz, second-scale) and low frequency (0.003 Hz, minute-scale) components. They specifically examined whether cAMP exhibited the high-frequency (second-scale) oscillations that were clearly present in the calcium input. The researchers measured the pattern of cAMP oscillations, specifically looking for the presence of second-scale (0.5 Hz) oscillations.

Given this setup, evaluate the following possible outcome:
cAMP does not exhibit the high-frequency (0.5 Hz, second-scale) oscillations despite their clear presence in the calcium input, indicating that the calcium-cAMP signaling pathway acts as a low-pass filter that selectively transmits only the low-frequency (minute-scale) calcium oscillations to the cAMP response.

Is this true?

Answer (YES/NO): YES